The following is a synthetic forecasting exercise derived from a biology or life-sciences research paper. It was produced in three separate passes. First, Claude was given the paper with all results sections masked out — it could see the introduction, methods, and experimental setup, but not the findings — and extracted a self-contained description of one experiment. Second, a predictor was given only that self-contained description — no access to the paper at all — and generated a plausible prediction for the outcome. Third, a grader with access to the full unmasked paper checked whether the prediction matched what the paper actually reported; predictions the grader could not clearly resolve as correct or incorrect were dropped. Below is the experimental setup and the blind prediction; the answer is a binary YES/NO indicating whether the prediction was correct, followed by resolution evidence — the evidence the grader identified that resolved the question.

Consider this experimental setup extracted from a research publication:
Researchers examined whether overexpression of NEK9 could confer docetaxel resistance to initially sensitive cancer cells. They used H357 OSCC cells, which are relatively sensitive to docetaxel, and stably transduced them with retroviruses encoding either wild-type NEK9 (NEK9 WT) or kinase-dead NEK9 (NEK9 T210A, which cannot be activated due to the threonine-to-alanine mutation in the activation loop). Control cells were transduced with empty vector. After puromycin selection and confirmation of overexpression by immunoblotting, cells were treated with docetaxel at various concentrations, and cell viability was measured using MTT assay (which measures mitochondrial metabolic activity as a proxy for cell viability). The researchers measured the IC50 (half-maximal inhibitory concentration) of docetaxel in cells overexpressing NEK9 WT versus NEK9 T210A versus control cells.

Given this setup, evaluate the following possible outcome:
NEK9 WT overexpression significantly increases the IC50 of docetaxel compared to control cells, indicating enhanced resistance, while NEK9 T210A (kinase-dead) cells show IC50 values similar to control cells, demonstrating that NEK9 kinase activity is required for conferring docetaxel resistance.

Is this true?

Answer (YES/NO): YES